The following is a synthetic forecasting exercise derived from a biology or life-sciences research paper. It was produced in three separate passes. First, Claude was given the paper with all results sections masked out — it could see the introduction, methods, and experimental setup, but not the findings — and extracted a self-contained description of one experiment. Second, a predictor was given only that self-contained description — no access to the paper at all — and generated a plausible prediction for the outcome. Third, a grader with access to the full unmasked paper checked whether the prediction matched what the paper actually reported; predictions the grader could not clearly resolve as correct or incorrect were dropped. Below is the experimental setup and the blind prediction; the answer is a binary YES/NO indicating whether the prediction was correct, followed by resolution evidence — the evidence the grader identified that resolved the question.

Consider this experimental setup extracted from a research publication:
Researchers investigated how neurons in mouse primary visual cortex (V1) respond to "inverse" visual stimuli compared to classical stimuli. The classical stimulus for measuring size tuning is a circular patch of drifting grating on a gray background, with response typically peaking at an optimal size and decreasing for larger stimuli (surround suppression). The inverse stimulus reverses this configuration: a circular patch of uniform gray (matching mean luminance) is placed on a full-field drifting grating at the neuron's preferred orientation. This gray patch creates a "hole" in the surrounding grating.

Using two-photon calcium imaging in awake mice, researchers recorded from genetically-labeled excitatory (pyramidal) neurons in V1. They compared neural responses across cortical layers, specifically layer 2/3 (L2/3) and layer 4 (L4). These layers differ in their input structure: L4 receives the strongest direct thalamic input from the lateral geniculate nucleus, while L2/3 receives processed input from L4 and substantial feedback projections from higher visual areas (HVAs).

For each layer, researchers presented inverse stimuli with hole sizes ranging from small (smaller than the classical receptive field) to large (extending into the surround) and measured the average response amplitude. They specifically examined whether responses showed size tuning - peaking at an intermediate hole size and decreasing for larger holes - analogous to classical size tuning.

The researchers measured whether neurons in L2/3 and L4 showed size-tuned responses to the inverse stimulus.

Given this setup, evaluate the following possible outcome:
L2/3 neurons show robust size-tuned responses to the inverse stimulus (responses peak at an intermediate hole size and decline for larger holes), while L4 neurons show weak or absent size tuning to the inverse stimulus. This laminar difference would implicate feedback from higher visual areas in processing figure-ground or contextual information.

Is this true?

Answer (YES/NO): YES